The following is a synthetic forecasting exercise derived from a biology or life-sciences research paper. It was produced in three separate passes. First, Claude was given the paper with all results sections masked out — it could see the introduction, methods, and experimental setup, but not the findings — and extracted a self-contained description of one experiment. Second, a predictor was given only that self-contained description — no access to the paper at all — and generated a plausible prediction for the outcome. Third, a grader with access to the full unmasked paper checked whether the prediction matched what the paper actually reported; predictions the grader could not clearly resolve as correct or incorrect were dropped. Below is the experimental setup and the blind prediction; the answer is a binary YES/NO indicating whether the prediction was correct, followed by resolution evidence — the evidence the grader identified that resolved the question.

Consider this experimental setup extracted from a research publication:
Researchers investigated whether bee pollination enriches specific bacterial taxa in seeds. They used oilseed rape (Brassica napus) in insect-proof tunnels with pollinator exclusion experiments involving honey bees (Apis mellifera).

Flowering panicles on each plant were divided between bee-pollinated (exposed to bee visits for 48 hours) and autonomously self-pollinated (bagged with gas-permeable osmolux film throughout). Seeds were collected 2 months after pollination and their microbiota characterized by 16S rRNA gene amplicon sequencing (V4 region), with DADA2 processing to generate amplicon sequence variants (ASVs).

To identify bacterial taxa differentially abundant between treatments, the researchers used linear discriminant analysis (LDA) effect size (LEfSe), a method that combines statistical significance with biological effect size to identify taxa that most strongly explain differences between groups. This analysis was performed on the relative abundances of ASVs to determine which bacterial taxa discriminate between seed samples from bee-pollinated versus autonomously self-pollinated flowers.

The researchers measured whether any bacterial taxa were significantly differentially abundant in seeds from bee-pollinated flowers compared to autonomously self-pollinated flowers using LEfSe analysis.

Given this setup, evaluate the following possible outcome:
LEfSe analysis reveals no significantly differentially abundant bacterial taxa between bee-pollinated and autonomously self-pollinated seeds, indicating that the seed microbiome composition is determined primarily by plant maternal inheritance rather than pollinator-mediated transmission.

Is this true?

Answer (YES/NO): NO